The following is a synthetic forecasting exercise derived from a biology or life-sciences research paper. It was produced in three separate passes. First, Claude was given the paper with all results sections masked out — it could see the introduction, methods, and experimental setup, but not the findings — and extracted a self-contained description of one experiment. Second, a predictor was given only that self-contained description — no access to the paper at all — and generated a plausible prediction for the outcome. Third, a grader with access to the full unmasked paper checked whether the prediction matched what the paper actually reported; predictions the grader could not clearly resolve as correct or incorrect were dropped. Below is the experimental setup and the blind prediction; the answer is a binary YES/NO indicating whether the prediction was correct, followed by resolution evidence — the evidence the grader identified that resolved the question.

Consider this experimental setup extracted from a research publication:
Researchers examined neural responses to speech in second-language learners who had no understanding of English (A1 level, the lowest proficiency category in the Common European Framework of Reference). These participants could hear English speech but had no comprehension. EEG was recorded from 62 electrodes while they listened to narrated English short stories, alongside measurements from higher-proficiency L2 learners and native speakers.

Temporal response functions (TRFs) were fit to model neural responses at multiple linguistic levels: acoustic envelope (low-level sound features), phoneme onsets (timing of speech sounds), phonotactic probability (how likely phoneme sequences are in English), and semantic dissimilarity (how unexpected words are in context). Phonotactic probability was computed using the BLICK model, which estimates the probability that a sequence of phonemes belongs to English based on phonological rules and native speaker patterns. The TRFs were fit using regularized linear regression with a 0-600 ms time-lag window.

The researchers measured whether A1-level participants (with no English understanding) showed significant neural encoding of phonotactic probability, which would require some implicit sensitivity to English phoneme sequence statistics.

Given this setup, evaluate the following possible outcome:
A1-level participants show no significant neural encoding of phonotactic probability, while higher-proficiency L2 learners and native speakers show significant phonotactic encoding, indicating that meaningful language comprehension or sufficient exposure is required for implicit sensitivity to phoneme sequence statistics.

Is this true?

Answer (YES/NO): NO